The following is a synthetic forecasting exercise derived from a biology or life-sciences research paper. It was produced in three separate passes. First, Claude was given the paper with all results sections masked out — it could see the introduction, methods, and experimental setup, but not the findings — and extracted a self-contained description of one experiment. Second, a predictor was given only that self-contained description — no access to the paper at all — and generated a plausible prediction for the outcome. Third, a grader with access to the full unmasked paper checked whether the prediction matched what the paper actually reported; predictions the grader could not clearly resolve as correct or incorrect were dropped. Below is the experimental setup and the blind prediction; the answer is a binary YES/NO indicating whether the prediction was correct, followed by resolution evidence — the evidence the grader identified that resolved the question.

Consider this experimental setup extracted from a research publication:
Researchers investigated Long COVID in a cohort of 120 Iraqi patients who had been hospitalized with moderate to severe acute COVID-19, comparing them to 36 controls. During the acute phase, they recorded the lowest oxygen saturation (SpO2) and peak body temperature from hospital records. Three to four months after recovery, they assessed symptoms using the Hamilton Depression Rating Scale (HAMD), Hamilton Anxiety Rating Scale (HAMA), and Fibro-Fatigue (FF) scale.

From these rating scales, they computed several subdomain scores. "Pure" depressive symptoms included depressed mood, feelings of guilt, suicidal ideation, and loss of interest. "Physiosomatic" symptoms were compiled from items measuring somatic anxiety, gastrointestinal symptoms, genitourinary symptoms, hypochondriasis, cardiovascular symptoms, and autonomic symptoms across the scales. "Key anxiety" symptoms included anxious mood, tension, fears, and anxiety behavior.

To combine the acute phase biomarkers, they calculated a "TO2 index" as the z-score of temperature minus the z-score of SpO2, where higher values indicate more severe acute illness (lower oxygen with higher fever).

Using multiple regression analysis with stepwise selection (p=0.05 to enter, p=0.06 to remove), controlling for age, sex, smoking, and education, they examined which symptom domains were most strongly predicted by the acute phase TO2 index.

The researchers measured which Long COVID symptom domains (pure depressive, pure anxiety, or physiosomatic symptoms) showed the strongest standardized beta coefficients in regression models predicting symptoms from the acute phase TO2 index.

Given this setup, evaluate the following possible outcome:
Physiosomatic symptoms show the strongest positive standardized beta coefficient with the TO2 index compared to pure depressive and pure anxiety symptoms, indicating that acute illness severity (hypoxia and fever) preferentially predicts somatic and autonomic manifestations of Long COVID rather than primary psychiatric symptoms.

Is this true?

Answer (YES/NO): YES